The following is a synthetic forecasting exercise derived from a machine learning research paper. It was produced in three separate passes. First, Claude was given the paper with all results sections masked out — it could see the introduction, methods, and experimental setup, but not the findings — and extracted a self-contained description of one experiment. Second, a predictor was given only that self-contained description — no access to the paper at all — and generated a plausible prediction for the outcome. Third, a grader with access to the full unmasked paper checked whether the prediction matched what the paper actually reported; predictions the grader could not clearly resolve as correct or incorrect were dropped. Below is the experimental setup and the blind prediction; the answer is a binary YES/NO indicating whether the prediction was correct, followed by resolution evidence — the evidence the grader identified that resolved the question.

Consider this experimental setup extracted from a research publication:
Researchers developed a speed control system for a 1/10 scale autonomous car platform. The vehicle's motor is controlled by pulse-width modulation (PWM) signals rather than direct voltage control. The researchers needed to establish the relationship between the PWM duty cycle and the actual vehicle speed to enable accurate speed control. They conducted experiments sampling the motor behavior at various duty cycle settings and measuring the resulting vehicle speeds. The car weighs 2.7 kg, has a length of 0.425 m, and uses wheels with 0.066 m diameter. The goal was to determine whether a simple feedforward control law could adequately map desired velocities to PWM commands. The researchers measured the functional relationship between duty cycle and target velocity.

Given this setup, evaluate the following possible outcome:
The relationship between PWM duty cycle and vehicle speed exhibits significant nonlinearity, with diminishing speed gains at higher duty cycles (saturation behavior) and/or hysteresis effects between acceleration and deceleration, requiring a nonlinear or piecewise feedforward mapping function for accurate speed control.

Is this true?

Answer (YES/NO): NO